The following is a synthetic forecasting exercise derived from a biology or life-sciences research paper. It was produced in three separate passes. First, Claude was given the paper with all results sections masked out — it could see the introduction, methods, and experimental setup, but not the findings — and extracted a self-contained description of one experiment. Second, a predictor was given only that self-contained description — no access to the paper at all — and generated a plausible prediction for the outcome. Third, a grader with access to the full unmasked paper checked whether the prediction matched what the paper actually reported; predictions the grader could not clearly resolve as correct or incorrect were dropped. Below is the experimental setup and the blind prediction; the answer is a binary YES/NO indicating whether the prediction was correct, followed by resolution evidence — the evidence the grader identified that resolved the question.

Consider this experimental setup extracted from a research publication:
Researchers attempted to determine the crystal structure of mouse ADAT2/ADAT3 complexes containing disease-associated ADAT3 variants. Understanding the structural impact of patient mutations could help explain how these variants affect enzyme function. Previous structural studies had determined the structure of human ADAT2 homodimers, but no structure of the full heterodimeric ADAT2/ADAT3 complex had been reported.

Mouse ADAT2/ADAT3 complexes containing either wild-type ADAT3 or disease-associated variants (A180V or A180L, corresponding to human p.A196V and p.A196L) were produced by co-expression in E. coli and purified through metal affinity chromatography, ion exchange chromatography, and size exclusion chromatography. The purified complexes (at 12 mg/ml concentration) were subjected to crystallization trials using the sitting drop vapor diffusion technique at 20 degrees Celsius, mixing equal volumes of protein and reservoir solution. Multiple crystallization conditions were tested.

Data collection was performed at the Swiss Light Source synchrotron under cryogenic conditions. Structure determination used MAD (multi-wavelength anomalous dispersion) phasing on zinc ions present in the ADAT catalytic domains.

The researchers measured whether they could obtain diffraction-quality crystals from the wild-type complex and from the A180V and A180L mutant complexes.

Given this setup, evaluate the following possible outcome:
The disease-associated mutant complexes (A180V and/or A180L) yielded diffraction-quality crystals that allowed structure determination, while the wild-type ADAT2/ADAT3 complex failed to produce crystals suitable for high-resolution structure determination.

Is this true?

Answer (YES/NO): NO